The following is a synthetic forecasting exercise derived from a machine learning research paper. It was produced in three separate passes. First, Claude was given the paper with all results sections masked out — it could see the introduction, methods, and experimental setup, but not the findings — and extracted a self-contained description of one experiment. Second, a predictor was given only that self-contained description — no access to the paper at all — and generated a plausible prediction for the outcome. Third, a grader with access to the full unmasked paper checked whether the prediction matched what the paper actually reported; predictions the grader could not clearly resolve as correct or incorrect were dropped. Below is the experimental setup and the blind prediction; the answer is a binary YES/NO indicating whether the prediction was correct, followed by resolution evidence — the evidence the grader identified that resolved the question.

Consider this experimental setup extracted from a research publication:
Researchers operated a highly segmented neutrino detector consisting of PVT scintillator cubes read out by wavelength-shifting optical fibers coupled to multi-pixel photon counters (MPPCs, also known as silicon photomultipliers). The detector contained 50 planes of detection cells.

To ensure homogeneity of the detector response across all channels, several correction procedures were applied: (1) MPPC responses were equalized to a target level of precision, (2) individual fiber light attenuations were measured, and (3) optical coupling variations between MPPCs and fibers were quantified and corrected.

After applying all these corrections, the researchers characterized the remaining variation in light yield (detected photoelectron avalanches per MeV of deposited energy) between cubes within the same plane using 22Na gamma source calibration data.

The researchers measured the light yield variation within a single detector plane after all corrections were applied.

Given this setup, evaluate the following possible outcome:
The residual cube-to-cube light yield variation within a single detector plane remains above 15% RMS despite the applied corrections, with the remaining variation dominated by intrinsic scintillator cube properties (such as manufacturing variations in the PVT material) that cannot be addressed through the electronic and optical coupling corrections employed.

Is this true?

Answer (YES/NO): NO